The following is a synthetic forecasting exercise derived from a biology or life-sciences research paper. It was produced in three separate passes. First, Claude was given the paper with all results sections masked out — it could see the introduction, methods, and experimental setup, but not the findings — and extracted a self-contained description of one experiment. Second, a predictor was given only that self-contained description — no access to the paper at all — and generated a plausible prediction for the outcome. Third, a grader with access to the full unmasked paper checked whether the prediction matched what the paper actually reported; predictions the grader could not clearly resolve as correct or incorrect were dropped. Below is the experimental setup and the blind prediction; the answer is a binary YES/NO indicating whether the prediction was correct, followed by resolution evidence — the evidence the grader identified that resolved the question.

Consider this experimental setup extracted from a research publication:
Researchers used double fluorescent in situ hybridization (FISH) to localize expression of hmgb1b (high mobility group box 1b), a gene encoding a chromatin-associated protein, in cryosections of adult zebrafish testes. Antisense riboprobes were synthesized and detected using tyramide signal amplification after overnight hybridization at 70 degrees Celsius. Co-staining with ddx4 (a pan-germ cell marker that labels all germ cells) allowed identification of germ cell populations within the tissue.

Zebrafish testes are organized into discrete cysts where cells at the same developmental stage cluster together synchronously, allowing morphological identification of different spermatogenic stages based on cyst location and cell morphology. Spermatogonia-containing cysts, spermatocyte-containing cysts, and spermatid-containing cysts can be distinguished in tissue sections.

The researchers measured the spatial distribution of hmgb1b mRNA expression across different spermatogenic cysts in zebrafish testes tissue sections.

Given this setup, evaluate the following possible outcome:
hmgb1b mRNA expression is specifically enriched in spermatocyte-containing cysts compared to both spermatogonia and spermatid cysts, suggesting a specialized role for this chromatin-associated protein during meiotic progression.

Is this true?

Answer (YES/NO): YES